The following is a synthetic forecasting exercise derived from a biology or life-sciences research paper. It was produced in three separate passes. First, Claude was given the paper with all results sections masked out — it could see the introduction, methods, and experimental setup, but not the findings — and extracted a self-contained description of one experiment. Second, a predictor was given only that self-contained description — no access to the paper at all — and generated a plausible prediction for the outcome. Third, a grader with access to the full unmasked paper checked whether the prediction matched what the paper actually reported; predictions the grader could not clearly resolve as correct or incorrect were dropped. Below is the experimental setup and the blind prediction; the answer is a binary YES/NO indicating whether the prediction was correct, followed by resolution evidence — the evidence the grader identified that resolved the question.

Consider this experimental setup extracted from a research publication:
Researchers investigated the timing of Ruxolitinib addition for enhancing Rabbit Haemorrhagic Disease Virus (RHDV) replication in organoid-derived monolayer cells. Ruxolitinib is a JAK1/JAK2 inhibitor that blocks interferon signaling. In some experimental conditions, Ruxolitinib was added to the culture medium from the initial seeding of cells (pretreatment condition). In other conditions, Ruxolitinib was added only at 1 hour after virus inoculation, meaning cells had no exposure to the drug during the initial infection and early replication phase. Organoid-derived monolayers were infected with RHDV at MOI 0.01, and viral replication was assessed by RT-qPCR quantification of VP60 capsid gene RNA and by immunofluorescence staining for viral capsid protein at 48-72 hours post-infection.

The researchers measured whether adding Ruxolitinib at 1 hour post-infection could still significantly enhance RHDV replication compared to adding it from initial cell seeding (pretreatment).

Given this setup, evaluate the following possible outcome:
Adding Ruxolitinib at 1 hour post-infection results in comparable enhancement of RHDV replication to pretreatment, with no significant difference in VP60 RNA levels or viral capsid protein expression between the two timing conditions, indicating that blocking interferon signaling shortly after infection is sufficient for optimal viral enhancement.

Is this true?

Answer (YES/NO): NO